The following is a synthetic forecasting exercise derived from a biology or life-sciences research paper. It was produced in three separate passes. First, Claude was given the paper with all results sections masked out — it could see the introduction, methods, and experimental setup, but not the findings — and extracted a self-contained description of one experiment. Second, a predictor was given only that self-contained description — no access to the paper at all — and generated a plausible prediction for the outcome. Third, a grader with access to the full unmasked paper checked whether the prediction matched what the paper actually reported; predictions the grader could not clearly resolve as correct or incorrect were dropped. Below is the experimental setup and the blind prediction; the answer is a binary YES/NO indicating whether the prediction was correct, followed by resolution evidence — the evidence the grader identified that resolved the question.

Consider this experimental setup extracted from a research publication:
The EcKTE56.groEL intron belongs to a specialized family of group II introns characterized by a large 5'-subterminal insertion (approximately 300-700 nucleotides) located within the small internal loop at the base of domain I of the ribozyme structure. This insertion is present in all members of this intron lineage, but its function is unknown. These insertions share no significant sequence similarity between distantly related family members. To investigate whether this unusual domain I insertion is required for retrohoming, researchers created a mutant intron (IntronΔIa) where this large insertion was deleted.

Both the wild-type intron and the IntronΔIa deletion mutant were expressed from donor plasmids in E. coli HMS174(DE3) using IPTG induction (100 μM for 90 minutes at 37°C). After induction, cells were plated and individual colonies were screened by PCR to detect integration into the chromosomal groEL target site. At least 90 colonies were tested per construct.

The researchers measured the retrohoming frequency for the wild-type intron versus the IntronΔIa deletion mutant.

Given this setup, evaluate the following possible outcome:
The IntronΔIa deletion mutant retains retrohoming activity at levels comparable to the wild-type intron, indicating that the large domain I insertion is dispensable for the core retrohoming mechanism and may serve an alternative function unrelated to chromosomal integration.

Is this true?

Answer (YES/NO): NO